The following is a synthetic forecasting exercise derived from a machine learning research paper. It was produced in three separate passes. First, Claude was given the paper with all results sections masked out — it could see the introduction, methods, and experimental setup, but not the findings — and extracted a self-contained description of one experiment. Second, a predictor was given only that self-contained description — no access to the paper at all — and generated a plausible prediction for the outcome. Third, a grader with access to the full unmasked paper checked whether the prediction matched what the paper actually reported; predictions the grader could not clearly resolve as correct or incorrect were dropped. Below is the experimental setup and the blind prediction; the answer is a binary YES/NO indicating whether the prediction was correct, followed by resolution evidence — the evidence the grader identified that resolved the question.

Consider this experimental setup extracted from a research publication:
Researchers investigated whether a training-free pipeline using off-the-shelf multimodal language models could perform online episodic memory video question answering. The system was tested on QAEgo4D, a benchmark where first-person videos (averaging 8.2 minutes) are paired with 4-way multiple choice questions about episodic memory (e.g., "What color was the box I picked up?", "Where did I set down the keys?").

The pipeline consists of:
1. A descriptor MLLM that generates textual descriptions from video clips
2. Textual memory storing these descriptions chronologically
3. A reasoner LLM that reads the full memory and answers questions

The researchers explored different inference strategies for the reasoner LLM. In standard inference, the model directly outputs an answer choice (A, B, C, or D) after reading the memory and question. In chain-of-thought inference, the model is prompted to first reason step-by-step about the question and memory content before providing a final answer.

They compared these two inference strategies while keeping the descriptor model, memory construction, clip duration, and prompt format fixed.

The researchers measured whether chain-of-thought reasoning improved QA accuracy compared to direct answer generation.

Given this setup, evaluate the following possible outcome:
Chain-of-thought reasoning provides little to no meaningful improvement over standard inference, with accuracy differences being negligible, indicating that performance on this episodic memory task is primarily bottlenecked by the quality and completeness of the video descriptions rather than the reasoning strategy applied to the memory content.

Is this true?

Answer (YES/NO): NO